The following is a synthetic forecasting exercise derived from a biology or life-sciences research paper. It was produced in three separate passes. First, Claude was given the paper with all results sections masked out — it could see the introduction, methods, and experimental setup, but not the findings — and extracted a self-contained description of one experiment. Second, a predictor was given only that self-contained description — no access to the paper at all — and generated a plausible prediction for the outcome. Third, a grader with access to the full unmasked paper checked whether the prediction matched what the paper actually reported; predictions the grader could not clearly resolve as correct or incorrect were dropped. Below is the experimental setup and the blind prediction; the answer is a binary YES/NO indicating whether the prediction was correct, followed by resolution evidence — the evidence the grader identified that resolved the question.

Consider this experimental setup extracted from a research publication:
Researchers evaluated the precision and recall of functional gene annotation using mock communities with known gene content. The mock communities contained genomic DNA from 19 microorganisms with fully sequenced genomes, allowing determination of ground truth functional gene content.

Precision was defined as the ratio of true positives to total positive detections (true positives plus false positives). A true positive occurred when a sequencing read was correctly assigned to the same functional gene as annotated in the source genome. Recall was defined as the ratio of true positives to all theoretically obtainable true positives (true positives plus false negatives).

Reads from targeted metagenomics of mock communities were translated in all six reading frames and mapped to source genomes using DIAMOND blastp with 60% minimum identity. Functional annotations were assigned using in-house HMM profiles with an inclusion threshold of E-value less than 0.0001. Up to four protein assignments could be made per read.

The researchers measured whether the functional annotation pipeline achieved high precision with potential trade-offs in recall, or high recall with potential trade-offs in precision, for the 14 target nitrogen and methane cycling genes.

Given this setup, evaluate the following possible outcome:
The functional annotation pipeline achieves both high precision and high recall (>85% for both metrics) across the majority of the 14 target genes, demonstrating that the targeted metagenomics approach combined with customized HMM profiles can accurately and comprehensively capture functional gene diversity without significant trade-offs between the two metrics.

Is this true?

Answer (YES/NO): NO